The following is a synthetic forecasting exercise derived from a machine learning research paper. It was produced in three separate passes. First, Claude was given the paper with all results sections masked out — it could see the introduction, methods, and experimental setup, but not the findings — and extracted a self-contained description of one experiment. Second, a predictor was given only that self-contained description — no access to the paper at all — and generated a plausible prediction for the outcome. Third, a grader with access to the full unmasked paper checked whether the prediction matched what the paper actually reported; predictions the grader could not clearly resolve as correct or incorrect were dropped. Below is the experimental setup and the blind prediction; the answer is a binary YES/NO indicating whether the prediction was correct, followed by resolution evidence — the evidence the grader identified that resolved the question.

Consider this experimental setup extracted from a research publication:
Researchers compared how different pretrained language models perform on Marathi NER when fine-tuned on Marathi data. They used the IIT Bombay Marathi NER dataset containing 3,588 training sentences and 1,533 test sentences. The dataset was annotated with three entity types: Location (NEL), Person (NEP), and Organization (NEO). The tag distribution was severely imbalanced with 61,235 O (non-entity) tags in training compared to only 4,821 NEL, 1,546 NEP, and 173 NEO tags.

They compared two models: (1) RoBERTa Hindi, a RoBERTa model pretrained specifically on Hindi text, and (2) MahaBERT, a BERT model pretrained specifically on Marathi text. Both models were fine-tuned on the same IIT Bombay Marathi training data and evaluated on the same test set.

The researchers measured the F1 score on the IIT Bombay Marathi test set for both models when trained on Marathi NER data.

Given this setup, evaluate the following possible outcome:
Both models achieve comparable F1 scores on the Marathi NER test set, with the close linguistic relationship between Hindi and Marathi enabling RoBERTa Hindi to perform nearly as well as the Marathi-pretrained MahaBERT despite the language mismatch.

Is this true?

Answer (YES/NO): NO